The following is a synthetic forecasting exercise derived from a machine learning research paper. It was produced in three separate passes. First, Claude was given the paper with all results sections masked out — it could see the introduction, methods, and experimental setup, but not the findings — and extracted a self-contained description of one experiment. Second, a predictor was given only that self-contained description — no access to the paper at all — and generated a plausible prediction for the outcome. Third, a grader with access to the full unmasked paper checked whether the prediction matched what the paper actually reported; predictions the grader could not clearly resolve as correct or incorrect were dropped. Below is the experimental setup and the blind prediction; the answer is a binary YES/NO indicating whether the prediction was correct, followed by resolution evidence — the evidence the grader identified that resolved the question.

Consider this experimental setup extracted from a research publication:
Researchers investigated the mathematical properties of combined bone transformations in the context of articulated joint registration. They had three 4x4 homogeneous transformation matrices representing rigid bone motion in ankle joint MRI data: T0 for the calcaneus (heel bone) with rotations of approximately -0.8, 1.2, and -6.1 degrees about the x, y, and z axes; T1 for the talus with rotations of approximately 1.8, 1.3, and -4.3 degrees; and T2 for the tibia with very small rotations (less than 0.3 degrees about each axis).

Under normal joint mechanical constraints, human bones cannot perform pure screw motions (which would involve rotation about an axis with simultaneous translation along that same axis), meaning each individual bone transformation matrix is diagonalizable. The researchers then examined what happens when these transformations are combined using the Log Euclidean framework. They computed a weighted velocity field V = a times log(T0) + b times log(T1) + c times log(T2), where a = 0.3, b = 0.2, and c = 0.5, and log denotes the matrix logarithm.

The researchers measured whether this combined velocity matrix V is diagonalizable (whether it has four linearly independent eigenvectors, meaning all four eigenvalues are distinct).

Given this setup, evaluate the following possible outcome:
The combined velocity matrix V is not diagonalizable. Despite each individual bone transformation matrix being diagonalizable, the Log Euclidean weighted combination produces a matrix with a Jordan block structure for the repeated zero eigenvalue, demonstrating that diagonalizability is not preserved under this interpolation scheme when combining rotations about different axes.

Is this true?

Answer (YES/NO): NO